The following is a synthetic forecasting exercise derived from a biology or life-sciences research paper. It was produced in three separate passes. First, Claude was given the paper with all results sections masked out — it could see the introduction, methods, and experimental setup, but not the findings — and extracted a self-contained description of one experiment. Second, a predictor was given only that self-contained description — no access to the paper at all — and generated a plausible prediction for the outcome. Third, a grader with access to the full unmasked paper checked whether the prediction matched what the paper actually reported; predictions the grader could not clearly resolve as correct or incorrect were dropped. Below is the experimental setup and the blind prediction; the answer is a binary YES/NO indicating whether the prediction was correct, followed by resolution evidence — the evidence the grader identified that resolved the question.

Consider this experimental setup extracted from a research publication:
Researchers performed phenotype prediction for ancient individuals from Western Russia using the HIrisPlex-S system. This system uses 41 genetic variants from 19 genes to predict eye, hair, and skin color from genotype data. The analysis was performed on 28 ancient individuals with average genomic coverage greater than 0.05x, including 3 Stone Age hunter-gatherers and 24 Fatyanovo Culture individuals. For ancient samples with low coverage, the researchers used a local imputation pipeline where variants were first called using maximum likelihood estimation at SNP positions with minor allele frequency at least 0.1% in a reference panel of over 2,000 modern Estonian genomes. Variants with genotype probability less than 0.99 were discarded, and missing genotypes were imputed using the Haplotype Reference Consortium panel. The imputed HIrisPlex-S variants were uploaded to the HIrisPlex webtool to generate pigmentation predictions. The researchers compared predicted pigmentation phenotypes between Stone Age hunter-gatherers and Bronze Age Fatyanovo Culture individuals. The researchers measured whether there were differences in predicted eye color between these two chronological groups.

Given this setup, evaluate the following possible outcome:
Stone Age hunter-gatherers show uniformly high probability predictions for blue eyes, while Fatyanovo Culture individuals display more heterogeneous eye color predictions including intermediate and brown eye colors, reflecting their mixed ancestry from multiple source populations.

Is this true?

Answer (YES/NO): NO